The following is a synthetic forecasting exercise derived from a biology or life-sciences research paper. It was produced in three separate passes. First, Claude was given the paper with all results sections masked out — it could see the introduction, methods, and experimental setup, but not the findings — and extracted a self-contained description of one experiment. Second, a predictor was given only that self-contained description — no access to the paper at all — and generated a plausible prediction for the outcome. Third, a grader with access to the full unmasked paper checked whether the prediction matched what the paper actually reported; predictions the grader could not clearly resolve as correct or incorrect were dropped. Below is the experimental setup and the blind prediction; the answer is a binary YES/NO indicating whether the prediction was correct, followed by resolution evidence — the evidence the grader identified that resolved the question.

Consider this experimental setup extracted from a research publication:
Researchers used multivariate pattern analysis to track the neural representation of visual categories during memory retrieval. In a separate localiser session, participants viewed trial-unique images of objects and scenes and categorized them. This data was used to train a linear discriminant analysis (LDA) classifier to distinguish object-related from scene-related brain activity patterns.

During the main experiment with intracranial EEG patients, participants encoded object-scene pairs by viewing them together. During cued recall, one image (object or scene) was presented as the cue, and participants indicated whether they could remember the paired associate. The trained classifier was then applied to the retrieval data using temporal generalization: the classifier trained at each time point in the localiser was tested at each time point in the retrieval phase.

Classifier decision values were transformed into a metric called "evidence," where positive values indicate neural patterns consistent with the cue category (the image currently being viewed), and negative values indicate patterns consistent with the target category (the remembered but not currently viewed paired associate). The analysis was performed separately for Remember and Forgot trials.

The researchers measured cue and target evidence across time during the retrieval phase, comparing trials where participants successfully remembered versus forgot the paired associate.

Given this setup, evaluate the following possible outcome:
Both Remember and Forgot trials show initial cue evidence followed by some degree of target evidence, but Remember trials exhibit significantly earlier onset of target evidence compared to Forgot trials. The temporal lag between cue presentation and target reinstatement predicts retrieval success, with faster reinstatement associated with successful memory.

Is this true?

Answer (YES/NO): NO